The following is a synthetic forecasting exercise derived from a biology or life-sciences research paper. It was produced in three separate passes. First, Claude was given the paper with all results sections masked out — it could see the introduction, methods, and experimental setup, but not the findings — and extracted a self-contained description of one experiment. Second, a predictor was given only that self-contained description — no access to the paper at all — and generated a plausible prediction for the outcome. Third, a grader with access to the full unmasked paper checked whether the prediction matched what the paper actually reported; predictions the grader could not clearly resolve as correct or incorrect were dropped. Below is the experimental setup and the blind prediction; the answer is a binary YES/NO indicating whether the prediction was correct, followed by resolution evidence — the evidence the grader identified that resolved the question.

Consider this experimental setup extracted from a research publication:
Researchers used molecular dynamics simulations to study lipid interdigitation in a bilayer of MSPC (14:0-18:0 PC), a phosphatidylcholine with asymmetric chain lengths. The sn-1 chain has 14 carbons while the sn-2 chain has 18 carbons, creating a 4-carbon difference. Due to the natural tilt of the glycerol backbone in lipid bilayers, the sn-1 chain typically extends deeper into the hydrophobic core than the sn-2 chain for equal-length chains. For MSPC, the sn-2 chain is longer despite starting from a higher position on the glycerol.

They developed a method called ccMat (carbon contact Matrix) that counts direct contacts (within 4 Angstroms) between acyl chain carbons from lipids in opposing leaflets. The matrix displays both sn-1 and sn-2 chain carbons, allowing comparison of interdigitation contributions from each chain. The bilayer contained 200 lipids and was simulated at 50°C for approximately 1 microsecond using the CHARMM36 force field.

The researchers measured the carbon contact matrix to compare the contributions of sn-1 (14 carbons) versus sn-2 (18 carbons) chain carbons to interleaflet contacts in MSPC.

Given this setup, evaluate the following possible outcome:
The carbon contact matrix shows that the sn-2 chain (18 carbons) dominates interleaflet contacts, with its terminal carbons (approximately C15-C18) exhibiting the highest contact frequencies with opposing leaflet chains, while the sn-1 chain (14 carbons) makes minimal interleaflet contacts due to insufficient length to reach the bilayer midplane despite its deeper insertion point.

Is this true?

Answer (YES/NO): NO